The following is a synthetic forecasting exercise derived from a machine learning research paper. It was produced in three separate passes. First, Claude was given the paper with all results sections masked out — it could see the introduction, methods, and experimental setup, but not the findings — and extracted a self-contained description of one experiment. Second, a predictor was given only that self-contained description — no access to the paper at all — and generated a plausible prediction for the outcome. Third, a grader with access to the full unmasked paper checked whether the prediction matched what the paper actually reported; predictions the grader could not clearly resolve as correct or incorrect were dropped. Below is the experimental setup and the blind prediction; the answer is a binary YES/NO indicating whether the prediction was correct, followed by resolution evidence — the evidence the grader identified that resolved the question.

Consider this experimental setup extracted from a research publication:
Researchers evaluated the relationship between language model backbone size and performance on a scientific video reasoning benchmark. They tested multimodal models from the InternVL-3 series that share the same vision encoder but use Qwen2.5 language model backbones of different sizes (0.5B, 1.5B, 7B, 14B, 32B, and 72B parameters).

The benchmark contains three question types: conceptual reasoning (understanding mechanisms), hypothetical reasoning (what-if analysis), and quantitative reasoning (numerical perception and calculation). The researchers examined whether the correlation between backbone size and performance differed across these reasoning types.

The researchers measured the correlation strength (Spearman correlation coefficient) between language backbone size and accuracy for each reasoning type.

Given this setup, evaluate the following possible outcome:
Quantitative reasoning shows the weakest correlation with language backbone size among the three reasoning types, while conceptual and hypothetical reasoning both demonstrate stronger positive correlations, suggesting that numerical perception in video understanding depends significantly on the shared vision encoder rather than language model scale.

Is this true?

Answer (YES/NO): YES